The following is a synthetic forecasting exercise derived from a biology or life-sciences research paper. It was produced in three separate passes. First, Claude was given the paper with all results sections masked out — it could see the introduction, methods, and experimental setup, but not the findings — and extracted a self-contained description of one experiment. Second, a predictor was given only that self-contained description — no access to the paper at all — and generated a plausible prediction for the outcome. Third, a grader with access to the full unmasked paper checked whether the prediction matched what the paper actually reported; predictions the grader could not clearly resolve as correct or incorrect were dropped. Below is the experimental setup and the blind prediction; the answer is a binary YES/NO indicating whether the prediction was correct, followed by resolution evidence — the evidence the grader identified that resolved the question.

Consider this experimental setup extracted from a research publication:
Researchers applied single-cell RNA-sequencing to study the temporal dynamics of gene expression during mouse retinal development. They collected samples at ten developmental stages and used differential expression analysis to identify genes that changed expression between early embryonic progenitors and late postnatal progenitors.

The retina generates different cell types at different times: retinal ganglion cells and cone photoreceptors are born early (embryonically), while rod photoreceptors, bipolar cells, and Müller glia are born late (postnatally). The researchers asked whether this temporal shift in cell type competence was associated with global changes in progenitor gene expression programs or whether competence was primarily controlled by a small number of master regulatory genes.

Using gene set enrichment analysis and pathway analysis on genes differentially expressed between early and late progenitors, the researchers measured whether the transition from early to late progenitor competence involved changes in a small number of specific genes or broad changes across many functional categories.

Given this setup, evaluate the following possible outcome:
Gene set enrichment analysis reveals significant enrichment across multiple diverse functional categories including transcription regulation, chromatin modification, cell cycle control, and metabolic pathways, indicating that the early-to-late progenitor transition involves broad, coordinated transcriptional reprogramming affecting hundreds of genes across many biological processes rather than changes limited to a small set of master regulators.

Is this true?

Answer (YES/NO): YES